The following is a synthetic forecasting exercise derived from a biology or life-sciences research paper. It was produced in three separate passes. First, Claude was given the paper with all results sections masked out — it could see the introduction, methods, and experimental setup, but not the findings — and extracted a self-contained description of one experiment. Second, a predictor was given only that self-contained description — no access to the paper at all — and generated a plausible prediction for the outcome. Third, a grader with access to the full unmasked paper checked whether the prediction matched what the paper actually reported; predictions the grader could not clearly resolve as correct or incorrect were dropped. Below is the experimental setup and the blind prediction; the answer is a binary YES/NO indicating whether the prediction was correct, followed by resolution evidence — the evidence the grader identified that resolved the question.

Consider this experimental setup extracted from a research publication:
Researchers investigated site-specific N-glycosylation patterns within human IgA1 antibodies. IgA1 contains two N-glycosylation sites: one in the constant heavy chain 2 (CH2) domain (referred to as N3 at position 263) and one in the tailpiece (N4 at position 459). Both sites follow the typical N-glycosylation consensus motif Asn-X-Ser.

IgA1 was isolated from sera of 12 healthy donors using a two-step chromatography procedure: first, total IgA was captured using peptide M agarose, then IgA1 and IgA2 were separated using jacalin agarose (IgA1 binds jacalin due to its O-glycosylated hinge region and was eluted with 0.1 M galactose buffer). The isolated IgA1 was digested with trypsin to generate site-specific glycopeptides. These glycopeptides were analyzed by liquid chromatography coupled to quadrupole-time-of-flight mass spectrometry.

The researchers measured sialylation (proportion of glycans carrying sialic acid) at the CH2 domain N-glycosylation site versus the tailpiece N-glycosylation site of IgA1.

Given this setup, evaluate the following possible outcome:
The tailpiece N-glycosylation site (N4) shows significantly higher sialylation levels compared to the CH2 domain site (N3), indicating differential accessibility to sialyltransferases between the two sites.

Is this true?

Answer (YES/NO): YES